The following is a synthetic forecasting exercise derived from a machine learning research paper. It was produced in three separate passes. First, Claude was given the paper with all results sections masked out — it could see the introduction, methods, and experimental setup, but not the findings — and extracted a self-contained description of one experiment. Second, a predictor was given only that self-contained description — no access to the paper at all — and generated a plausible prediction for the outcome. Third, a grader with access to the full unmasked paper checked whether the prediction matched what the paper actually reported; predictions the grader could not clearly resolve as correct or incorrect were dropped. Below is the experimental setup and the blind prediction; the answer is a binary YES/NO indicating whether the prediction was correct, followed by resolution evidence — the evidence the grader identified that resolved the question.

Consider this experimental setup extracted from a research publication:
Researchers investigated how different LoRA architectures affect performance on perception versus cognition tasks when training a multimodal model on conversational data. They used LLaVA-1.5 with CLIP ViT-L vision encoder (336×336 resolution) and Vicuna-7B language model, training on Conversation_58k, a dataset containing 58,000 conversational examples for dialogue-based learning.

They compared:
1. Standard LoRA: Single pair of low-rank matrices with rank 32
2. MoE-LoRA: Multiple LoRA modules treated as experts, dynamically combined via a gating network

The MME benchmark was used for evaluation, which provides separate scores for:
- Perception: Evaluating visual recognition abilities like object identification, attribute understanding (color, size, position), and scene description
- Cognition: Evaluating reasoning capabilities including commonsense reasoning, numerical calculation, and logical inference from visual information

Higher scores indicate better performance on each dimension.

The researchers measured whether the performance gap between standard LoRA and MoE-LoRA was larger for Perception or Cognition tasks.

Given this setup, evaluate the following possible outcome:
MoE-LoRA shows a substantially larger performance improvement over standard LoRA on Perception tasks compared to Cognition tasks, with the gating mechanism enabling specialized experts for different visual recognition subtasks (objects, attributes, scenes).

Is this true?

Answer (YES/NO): YES